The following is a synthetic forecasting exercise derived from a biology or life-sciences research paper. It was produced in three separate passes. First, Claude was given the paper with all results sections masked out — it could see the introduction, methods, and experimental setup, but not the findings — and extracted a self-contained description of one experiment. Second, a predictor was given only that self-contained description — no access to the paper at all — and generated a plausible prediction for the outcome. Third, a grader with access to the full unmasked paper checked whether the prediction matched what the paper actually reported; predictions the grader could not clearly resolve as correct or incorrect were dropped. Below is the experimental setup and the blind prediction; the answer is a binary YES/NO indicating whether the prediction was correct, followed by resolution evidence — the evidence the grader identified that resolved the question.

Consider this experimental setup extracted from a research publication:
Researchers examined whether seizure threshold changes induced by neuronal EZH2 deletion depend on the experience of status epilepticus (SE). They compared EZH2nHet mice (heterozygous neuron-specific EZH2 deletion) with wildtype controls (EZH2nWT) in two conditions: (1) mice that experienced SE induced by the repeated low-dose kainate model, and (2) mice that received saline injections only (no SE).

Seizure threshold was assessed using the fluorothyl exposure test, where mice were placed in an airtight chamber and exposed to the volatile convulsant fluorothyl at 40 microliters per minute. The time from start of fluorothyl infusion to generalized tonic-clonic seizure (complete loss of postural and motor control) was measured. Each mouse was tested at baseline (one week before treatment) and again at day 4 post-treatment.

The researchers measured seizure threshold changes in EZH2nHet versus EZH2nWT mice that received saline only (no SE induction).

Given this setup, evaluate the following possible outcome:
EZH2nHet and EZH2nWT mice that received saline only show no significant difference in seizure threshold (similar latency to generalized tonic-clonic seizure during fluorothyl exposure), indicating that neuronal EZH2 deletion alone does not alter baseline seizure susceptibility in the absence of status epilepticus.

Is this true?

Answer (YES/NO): YES